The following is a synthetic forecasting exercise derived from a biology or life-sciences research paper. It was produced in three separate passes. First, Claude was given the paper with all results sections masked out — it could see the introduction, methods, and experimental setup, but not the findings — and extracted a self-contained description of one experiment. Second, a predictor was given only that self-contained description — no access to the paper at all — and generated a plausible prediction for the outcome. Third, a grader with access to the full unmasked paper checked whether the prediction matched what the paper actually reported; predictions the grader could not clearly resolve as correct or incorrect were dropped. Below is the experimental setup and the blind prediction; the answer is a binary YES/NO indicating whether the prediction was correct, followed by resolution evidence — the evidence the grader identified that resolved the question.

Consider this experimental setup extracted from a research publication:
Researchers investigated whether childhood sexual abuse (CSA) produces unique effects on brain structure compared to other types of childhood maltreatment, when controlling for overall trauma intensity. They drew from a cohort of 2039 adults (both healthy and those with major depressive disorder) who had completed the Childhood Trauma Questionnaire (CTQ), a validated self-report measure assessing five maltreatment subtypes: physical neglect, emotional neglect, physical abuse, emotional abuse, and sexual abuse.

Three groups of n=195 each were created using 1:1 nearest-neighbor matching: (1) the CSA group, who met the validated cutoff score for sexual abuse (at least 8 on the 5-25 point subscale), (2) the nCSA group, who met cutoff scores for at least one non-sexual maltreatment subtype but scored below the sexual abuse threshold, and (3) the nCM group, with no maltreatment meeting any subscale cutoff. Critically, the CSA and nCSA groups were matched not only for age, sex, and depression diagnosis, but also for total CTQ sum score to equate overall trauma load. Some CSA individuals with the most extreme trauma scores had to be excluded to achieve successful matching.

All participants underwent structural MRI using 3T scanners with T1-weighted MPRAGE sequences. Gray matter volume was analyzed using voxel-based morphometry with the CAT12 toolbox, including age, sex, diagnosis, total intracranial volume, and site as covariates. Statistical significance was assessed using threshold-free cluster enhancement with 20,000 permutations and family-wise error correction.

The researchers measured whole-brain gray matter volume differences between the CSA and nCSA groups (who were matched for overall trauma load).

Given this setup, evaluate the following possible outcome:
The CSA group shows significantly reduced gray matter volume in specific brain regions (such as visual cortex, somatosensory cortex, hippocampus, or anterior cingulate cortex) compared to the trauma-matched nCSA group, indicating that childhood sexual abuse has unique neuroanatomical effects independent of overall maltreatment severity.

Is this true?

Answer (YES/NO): NO